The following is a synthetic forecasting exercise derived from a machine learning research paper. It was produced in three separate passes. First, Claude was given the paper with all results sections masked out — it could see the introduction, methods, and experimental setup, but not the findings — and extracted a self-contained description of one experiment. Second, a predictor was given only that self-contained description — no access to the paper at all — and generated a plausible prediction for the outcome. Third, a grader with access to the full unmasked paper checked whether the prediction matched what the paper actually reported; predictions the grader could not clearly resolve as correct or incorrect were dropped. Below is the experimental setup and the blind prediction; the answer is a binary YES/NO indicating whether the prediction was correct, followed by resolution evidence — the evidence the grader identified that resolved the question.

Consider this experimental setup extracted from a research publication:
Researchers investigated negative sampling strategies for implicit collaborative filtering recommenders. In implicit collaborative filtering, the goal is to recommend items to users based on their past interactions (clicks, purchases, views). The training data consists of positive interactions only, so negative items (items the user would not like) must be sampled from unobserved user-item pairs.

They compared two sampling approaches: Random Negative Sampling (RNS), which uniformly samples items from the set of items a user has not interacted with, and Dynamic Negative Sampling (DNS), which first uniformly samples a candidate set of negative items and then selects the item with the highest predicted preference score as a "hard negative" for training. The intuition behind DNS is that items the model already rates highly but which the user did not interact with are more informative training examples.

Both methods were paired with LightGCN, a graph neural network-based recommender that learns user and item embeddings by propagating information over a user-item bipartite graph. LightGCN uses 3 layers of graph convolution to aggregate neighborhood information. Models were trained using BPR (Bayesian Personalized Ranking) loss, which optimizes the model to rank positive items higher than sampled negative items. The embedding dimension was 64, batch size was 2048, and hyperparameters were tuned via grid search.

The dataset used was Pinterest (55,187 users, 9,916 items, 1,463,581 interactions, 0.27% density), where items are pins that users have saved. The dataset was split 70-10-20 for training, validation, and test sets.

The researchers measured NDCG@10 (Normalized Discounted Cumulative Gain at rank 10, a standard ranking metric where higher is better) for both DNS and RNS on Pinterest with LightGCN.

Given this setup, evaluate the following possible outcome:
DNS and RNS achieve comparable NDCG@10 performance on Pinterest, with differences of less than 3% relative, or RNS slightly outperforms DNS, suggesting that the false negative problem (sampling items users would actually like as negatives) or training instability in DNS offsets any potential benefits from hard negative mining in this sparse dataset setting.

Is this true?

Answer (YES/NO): YES